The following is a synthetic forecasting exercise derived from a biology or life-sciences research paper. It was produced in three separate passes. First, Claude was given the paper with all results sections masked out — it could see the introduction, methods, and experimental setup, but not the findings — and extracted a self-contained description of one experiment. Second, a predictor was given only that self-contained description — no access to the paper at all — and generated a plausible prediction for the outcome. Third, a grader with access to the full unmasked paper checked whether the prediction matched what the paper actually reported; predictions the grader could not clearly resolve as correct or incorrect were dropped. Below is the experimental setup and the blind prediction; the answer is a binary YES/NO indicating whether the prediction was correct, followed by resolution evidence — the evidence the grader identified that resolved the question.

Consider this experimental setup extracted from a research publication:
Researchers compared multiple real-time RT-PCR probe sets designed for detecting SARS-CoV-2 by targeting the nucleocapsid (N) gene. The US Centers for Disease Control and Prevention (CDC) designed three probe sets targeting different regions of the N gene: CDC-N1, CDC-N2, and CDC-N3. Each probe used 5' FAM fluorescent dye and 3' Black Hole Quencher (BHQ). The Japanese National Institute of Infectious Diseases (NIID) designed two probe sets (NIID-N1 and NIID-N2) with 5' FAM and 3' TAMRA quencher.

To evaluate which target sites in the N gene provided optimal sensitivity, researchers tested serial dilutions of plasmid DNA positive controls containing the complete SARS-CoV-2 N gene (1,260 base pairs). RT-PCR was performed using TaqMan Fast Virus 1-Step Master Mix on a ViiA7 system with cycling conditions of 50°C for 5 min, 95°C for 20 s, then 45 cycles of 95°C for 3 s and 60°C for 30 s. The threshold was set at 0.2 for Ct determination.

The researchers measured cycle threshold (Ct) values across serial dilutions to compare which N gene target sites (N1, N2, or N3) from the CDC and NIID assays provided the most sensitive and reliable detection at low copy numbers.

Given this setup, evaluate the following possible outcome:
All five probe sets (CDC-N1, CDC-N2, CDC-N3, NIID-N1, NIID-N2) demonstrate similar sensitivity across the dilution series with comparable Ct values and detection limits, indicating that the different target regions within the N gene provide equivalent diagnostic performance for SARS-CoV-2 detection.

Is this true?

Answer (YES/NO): NO